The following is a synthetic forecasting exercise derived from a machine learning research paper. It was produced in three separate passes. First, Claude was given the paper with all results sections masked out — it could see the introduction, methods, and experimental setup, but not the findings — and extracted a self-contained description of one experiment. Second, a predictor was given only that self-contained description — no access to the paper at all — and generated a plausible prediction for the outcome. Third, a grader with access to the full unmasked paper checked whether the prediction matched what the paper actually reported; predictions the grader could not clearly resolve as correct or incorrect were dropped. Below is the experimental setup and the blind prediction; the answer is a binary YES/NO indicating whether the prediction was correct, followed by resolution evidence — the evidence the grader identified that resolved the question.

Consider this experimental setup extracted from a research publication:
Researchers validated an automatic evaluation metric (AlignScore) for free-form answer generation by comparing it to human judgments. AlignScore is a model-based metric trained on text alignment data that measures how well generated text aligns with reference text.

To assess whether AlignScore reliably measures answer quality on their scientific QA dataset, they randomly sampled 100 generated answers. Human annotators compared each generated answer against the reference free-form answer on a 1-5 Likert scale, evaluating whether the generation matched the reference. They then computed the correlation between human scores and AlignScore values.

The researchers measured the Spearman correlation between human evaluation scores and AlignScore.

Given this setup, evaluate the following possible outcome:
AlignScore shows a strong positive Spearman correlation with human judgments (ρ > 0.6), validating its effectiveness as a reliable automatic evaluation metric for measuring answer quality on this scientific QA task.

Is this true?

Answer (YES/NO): NO